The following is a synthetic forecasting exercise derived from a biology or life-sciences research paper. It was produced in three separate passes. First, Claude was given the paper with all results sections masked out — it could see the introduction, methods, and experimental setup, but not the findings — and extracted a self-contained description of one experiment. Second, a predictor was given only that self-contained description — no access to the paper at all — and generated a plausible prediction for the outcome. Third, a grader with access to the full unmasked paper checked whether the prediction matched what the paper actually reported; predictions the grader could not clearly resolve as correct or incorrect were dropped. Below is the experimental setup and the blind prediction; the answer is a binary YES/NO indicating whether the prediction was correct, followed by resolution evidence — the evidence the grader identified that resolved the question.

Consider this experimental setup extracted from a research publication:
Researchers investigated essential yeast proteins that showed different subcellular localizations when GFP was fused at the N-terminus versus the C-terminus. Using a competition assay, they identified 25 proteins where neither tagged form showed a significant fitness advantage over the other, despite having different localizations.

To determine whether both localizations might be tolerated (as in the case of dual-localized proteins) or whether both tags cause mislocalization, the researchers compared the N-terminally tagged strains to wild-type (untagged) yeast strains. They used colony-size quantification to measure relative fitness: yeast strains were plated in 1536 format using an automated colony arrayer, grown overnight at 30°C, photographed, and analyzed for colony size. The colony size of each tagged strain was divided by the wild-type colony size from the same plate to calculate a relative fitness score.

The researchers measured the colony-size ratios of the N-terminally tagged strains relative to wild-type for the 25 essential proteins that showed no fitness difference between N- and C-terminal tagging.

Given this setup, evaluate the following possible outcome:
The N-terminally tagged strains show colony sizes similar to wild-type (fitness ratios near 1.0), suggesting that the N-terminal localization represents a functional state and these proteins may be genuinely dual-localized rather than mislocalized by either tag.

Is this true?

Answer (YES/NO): YES